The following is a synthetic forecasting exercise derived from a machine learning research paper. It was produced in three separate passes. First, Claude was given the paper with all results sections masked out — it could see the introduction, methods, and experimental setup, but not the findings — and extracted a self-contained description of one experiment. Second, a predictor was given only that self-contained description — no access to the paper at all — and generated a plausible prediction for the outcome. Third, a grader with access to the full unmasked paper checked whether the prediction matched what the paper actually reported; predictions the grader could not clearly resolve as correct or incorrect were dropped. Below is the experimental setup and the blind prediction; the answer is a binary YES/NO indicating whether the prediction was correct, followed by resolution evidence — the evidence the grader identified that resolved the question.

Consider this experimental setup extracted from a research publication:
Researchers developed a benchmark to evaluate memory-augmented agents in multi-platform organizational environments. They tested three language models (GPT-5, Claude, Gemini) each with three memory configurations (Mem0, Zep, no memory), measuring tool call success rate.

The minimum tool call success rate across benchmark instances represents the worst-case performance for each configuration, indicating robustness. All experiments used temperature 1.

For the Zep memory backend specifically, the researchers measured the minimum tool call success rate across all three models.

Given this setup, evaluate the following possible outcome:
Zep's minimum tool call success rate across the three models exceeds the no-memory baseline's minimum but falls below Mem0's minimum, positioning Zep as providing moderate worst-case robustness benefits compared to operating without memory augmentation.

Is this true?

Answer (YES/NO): NO